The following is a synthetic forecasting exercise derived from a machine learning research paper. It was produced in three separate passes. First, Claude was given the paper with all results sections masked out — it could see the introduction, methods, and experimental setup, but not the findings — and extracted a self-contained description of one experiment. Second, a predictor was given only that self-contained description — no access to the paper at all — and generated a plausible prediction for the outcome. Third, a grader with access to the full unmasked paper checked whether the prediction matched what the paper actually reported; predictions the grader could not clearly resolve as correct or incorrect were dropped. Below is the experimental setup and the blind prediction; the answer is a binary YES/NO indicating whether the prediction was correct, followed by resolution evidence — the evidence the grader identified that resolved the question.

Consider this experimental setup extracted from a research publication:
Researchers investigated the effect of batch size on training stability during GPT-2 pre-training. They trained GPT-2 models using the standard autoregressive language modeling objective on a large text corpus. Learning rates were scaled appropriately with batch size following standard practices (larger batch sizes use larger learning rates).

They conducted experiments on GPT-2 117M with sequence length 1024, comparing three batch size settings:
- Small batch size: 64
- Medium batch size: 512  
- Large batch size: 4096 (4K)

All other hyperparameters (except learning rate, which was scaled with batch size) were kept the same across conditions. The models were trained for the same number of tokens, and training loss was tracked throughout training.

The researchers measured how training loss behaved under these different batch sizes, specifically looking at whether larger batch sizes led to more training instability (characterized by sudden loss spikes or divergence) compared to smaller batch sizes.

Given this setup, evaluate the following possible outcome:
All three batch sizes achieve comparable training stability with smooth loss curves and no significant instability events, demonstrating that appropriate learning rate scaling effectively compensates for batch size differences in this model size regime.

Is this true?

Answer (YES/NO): NO